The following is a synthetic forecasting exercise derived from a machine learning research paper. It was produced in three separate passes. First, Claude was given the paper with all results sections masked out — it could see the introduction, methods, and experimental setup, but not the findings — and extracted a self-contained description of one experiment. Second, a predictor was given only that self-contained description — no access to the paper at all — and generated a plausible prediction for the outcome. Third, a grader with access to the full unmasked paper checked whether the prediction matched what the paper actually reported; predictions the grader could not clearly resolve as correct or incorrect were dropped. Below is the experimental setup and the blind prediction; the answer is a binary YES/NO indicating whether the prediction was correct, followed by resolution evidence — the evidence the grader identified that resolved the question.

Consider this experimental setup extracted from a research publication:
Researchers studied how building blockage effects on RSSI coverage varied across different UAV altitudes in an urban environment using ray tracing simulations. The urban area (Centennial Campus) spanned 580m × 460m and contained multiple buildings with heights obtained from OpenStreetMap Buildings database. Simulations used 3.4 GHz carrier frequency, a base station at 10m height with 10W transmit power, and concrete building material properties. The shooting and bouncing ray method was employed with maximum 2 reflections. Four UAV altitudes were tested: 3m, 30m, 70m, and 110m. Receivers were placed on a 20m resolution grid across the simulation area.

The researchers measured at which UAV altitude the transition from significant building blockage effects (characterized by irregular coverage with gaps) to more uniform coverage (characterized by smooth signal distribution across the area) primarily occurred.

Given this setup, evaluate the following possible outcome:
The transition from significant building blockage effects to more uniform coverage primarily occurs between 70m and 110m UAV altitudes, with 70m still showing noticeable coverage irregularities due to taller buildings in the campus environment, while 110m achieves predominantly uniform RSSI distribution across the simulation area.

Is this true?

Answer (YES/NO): NO